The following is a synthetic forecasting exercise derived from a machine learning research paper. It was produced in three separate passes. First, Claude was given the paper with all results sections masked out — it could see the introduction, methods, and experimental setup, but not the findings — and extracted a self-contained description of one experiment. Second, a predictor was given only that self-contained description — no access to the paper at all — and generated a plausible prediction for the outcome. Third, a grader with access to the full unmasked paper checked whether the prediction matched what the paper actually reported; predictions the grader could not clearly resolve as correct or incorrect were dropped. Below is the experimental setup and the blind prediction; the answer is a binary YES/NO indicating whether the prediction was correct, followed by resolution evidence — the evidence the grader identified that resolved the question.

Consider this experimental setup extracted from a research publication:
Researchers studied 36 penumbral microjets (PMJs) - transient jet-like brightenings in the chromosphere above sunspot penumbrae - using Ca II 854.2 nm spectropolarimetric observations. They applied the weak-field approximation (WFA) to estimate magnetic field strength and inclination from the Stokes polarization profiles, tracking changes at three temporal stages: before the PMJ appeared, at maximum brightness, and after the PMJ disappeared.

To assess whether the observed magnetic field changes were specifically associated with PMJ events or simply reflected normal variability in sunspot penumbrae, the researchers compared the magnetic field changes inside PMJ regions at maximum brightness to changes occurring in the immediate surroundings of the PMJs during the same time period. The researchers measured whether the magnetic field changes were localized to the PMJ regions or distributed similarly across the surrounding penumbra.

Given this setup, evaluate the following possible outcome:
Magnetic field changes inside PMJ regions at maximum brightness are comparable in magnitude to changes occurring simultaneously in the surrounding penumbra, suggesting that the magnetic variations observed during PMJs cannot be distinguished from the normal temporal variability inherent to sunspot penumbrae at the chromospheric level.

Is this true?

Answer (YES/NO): NO